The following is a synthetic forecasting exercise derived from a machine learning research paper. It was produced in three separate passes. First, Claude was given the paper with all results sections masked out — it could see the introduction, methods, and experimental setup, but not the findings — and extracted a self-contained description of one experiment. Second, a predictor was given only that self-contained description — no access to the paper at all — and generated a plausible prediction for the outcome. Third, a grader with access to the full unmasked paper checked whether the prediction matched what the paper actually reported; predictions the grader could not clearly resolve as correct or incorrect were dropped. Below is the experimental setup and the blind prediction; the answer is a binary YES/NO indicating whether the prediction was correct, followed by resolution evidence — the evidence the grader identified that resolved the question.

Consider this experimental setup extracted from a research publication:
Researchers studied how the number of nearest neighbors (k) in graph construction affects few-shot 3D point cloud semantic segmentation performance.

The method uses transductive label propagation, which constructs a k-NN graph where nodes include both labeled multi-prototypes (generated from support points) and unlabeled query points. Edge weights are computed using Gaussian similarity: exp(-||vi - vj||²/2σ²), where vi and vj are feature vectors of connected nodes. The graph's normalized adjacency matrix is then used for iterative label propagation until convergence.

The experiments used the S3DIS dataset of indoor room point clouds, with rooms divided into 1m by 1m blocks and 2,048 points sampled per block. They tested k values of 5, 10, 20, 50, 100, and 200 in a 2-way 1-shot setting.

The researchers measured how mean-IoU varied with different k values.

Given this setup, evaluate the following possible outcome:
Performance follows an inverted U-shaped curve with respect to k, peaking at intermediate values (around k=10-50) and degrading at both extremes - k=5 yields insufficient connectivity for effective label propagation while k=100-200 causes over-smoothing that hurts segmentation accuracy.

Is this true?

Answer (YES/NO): NO